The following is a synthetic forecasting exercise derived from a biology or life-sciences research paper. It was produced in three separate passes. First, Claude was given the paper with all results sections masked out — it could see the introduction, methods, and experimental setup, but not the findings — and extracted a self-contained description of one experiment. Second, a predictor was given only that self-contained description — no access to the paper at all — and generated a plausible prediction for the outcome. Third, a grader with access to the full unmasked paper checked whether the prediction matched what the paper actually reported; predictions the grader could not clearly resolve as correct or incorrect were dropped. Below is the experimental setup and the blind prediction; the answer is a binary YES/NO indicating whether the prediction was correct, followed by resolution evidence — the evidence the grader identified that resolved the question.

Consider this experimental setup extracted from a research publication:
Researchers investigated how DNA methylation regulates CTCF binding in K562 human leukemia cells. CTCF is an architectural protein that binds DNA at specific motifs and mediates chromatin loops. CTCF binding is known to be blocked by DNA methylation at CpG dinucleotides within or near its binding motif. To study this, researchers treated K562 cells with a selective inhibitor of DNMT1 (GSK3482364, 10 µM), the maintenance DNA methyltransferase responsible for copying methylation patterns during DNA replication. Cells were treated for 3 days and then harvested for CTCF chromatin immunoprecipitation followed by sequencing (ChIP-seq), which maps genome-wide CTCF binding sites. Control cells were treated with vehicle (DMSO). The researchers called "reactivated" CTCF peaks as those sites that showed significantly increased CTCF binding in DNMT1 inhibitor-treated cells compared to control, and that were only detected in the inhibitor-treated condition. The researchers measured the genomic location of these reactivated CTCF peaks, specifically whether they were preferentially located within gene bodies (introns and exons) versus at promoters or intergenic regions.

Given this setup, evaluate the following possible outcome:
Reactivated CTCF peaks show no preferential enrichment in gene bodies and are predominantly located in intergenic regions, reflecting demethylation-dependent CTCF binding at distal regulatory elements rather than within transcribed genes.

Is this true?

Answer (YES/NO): NO